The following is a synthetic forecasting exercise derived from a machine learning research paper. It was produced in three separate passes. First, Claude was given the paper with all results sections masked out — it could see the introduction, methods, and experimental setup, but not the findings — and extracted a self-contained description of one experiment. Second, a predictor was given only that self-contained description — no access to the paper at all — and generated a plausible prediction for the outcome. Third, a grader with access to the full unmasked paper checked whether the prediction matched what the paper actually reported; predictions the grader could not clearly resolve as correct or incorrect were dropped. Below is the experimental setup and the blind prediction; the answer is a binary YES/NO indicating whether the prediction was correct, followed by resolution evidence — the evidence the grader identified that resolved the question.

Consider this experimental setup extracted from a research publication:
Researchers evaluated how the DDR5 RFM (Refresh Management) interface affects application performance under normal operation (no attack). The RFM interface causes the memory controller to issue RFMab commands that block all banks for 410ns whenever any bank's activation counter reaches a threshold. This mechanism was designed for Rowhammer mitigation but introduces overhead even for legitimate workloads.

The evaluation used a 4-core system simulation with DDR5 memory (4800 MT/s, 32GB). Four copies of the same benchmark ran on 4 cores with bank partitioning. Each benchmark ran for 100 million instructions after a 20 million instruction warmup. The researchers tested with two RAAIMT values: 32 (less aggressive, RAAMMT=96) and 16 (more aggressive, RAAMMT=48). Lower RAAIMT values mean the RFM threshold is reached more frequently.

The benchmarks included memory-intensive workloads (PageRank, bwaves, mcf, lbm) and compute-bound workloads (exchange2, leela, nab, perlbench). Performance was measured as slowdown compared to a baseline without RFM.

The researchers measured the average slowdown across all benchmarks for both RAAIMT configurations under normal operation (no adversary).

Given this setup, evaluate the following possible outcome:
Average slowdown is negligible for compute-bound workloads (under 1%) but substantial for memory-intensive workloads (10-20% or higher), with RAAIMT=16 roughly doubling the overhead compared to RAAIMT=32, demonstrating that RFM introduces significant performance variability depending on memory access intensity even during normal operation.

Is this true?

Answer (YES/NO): NO